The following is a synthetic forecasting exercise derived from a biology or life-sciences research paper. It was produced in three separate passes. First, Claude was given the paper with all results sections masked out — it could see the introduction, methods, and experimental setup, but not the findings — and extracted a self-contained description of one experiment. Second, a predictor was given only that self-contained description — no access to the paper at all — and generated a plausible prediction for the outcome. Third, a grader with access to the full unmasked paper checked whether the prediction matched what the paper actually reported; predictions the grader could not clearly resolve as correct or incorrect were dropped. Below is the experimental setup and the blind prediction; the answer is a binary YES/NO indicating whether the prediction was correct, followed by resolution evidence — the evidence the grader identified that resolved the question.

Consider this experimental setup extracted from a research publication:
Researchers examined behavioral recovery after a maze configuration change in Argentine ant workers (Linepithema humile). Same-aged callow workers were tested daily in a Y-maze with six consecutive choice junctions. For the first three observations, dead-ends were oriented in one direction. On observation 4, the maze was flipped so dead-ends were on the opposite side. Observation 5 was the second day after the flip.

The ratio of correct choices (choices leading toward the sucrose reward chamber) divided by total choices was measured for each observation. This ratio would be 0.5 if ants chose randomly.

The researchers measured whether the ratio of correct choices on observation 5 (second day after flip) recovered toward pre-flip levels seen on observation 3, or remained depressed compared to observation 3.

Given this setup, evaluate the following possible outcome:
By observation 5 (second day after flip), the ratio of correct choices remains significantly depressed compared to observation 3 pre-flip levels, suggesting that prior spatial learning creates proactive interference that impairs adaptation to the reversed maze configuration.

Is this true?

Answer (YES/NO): NO